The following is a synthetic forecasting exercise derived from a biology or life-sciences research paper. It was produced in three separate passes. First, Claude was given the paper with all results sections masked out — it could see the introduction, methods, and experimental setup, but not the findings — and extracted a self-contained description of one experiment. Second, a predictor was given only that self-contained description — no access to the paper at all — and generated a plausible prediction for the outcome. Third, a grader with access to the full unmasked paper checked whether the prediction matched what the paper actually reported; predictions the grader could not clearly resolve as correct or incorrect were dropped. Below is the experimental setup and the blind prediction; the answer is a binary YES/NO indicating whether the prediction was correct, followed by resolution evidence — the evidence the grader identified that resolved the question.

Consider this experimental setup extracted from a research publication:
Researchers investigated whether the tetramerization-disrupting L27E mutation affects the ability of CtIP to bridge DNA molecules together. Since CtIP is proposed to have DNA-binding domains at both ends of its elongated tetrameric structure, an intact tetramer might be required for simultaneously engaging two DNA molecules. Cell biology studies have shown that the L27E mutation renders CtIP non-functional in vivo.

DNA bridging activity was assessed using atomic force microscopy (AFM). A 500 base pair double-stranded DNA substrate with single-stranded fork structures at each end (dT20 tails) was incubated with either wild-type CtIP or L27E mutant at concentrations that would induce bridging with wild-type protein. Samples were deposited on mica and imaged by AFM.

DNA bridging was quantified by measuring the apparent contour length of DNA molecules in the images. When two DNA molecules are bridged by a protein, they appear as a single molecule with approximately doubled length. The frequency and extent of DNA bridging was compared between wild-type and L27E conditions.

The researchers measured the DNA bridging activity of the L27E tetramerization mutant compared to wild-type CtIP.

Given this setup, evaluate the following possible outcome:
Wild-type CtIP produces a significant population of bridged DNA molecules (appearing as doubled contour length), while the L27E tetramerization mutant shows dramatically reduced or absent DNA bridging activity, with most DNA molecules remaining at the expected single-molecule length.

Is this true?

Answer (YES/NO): YES